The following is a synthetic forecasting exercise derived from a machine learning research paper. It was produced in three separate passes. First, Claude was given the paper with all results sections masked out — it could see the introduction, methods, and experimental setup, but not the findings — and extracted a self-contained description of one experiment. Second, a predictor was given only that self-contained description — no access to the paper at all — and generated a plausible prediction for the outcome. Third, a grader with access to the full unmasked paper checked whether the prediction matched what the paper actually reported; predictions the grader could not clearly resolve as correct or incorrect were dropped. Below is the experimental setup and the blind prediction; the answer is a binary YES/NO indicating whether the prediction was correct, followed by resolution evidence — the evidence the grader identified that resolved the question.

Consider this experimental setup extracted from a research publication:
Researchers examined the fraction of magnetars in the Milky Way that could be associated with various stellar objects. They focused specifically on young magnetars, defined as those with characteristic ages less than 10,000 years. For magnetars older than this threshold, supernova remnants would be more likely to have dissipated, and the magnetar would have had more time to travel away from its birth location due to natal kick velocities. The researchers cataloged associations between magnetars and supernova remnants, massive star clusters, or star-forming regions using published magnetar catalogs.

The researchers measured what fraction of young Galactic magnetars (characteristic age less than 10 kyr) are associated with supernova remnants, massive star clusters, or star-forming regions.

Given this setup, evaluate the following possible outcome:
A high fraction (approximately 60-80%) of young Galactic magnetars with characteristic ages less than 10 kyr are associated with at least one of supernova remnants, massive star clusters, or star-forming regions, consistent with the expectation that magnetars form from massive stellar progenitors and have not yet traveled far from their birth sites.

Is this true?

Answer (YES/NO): YES